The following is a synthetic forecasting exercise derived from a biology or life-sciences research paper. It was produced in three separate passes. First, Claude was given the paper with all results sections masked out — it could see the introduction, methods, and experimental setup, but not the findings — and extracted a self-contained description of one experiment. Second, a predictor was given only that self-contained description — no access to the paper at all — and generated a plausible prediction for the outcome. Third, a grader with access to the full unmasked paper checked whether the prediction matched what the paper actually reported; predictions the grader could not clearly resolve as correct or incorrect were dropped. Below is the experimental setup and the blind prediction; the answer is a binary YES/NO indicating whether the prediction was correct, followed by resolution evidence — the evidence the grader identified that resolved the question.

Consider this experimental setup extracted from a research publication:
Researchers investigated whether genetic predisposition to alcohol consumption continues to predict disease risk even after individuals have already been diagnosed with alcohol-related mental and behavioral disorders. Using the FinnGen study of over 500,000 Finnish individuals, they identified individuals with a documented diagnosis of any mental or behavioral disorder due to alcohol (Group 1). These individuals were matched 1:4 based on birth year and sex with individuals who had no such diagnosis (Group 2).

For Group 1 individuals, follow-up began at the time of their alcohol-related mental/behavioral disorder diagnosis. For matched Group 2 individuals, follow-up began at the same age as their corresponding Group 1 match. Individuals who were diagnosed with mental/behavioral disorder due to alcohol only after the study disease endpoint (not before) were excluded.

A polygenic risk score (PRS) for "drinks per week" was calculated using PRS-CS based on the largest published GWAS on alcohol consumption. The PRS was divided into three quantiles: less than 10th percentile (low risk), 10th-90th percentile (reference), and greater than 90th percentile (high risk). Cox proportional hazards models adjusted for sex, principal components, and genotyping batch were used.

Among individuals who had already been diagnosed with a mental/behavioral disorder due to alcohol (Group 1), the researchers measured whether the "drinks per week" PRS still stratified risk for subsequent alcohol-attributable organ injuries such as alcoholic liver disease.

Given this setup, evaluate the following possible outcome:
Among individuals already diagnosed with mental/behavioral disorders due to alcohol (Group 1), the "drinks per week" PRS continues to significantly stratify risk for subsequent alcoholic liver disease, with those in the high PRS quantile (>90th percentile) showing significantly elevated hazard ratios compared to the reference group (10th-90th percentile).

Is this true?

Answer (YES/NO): YES